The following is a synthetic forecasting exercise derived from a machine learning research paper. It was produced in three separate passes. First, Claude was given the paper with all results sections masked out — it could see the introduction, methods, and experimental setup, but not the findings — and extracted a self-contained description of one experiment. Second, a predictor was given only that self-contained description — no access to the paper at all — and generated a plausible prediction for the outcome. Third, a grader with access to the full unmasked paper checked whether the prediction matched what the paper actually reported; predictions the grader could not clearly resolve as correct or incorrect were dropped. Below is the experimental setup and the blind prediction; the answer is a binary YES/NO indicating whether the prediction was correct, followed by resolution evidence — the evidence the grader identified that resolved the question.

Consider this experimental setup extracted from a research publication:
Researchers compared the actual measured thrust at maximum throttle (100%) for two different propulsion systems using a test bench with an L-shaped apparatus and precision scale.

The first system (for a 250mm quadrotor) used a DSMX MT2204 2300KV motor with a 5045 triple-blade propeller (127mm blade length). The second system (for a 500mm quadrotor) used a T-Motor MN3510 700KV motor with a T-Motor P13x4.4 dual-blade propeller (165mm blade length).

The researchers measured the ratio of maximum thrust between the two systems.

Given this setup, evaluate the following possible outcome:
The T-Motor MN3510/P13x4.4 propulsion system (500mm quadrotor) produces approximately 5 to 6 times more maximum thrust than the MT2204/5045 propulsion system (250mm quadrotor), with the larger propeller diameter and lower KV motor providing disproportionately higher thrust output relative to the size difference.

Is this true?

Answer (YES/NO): NO